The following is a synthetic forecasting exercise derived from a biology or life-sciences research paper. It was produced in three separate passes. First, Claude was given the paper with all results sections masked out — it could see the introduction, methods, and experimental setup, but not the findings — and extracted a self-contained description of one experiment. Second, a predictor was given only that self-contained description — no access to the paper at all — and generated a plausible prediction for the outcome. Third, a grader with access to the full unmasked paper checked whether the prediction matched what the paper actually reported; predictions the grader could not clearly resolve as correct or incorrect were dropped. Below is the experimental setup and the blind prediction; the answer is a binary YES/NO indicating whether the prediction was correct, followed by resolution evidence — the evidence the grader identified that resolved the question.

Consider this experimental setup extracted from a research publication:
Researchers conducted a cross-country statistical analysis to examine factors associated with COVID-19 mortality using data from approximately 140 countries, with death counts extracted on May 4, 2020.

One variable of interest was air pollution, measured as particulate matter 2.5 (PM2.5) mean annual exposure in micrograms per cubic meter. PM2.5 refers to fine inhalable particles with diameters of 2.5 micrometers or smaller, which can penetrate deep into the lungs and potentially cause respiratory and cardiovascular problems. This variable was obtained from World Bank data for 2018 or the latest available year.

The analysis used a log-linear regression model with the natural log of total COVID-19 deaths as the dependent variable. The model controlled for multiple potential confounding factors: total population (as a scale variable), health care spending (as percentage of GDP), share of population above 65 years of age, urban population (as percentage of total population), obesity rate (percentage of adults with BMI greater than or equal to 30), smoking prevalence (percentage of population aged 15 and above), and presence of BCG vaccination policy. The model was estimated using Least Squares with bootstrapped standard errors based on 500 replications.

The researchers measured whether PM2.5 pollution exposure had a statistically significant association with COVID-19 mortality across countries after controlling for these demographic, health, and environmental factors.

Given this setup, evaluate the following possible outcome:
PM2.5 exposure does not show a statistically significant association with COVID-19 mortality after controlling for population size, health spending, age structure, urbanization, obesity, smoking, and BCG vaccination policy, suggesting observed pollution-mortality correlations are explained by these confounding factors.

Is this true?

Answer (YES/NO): YES